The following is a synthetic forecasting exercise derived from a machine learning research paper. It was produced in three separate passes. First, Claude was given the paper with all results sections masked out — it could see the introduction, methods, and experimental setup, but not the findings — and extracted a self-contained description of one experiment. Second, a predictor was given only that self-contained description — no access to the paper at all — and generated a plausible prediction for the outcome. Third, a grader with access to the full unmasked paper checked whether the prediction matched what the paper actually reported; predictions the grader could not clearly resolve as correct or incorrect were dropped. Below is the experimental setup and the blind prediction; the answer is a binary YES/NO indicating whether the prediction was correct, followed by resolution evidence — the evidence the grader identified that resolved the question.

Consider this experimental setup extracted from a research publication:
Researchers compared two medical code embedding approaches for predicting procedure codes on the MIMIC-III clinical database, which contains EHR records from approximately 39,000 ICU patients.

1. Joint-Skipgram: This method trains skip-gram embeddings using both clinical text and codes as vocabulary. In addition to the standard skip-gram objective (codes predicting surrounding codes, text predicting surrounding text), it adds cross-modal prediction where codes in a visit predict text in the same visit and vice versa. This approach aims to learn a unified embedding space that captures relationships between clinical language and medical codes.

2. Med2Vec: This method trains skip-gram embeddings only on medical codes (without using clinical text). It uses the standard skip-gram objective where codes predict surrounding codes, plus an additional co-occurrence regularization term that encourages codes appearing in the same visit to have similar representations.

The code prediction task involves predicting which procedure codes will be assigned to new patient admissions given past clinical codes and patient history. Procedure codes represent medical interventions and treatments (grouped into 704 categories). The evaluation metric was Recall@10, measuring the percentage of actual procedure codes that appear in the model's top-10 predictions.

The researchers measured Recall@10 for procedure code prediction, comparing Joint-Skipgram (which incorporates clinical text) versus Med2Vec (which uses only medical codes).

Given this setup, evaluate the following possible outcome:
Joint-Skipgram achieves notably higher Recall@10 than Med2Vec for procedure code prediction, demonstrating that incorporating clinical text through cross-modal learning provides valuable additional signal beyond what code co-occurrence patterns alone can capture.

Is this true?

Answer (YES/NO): YES